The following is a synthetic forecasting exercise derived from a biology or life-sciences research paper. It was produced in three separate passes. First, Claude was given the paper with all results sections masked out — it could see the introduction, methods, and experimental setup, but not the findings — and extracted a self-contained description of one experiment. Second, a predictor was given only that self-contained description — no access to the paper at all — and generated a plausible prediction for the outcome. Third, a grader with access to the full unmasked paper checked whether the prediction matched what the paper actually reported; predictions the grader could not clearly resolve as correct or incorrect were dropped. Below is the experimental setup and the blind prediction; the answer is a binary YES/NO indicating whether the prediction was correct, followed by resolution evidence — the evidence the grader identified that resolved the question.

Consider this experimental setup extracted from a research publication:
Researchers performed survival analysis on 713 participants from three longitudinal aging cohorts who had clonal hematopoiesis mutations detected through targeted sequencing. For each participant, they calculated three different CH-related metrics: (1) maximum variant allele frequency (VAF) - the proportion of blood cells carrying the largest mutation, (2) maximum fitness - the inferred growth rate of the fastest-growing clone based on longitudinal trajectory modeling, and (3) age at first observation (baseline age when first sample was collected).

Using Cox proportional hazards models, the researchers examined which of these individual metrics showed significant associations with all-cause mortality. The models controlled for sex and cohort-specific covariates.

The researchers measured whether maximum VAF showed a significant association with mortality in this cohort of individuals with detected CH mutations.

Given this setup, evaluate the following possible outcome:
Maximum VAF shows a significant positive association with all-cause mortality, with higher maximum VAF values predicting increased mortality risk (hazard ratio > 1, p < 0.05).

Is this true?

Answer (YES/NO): NO